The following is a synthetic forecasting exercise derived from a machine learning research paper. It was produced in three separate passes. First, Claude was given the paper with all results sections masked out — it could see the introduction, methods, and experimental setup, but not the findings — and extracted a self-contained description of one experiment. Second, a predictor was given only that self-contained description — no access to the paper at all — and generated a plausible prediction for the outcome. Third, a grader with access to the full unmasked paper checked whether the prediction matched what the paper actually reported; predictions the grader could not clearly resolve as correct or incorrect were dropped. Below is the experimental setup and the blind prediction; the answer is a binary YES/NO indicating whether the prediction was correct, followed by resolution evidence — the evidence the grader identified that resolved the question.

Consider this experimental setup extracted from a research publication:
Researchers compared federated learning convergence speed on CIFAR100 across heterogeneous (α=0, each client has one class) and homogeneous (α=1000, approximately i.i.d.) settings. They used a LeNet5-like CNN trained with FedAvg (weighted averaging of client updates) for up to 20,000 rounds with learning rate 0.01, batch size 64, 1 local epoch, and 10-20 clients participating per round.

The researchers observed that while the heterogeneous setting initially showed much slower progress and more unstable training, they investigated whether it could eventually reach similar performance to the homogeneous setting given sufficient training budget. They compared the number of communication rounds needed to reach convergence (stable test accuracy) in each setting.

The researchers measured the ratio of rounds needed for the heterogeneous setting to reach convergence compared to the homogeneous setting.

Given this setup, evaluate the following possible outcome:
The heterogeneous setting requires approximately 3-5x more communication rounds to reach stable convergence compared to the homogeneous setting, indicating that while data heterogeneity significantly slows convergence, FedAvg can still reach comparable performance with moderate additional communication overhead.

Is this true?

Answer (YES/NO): NO